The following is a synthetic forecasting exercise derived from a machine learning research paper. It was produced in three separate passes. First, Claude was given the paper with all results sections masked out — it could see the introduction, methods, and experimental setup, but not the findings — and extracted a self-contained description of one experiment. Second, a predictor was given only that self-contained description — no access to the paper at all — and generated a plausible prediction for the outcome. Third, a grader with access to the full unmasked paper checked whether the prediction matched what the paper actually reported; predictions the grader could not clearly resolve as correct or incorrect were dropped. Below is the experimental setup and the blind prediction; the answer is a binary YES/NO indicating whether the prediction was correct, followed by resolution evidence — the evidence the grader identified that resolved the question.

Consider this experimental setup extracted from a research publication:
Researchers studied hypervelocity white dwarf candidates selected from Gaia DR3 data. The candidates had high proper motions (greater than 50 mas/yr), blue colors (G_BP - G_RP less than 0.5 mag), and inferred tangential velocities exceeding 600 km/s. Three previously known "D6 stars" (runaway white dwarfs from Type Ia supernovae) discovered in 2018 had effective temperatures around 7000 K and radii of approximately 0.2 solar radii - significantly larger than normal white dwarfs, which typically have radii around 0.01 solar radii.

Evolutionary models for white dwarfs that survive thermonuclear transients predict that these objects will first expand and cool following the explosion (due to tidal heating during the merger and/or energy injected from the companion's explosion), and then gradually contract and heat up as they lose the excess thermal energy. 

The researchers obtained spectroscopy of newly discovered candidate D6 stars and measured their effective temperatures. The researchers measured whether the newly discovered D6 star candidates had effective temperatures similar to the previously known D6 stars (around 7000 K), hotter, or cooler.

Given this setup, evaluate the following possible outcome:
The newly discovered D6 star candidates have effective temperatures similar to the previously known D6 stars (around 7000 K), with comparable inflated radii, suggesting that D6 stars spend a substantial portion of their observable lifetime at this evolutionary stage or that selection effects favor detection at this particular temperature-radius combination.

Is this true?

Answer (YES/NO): NO